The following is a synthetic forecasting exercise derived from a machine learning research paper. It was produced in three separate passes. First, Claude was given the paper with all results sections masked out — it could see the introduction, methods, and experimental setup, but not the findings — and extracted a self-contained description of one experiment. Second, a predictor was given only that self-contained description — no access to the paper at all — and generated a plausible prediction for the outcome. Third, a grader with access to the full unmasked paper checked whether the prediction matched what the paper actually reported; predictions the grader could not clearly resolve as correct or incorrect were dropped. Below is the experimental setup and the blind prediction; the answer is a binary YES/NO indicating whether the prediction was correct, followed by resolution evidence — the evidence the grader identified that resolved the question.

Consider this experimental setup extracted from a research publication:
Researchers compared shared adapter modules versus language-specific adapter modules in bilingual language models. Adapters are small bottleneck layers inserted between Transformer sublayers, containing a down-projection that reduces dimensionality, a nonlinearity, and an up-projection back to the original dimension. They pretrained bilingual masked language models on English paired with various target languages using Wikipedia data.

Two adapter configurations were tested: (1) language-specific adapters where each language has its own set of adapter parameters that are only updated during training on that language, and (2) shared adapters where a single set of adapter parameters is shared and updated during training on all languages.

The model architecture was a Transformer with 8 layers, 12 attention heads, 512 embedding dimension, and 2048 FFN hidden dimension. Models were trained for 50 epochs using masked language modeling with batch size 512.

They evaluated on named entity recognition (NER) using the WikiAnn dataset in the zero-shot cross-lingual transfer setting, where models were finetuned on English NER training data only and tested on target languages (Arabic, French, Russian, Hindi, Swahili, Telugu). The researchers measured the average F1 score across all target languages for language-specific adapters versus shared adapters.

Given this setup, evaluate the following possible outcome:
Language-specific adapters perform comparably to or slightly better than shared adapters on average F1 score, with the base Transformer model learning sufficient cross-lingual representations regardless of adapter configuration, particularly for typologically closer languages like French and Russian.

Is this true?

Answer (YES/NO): NO